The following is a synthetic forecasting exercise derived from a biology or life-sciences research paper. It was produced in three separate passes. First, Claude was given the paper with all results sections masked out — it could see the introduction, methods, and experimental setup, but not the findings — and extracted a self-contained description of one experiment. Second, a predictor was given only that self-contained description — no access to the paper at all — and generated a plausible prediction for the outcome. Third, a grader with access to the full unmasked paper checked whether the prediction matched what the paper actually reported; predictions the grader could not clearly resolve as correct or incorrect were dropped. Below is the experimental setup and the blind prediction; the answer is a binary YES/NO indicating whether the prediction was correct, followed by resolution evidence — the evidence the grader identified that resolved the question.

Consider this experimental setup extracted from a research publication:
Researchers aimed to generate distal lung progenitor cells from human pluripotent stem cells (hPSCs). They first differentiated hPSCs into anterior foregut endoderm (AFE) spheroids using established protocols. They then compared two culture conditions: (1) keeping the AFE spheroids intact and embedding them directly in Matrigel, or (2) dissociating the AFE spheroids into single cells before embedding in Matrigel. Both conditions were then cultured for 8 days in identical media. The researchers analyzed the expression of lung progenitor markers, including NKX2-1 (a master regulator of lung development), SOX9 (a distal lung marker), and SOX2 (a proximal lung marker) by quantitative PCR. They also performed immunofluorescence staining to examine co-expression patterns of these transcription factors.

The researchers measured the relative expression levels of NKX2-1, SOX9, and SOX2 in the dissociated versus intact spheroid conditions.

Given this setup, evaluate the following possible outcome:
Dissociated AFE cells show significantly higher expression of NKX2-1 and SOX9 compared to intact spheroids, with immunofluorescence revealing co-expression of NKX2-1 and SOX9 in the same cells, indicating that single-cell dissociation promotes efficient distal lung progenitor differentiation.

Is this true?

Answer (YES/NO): NO